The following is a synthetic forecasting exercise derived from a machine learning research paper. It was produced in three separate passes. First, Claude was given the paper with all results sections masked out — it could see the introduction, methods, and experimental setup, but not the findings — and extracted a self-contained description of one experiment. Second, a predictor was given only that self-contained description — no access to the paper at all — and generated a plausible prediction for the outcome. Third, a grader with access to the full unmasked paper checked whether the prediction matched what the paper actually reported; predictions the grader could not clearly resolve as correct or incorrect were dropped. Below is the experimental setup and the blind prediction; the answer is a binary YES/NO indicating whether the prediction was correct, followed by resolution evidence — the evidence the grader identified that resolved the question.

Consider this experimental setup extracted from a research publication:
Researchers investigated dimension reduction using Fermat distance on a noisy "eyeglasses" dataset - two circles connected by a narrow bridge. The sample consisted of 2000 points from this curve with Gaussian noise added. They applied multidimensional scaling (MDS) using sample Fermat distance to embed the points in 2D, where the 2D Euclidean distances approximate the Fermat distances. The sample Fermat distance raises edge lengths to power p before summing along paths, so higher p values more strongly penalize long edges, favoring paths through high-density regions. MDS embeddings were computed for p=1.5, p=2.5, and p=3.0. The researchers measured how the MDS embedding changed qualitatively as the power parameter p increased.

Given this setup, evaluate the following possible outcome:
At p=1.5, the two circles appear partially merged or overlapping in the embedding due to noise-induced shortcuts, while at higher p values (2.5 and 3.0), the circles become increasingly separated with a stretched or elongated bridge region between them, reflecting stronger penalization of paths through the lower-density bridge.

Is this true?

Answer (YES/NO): NO